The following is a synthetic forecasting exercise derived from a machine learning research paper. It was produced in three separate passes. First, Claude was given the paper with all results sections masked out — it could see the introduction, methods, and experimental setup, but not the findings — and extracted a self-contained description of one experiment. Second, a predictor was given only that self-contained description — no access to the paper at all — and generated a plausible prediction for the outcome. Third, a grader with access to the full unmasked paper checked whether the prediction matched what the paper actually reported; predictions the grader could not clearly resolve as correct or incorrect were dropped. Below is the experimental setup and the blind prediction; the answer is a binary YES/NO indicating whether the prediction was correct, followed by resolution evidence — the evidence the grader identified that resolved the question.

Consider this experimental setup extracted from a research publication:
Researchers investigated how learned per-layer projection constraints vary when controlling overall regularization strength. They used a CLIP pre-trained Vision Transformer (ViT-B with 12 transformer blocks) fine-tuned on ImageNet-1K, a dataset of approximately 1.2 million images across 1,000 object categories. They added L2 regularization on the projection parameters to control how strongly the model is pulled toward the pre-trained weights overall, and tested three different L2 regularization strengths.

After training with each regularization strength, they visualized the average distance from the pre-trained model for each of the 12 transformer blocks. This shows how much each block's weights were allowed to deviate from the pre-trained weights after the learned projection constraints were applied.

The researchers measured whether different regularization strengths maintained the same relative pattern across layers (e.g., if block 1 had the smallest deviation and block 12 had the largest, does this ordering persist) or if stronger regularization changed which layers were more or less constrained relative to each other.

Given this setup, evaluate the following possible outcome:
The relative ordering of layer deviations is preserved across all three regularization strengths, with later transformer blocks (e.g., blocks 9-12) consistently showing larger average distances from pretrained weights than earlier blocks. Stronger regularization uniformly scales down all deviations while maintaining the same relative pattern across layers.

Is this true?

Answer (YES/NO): YES